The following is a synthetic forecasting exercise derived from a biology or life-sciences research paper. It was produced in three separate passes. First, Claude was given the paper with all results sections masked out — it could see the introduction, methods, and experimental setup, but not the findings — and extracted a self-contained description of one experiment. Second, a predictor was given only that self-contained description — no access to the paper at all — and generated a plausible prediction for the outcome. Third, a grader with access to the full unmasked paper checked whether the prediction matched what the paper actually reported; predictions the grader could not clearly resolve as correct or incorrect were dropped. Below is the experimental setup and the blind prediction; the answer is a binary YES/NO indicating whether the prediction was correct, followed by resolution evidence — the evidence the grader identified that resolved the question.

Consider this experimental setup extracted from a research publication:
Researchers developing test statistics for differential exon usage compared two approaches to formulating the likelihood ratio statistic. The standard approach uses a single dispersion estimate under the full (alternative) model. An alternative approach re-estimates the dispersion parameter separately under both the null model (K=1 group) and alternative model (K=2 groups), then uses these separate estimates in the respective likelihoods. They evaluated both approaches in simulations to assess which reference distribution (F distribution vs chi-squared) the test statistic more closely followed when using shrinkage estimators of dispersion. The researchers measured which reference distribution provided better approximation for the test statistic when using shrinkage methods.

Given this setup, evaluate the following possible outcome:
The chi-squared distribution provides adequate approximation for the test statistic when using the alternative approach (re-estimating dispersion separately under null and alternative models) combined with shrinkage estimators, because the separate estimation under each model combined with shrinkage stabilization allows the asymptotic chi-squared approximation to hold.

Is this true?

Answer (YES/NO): YES